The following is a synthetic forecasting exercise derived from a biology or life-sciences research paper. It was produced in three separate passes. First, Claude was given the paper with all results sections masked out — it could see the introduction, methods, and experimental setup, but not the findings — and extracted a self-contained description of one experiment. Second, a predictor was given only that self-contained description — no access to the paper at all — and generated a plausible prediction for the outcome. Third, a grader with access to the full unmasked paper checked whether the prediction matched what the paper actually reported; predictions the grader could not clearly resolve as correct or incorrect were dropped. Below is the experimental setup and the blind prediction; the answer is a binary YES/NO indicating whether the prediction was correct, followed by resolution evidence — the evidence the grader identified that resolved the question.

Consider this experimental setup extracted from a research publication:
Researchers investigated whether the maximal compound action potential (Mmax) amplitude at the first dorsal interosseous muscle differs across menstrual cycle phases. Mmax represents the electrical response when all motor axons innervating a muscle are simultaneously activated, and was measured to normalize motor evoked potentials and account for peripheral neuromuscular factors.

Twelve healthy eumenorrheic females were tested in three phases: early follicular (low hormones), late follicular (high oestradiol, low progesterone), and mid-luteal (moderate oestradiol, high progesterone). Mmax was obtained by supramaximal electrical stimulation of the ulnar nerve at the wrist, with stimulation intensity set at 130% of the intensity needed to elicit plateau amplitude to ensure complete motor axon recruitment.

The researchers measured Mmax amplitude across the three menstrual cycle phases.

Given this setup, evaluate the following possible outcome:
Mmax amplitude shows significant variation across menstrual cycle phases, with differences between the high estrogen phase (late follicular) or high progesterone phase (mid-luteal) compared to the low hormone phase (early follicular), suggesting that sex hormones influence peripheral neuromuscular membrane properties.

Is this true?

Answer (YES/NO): NO